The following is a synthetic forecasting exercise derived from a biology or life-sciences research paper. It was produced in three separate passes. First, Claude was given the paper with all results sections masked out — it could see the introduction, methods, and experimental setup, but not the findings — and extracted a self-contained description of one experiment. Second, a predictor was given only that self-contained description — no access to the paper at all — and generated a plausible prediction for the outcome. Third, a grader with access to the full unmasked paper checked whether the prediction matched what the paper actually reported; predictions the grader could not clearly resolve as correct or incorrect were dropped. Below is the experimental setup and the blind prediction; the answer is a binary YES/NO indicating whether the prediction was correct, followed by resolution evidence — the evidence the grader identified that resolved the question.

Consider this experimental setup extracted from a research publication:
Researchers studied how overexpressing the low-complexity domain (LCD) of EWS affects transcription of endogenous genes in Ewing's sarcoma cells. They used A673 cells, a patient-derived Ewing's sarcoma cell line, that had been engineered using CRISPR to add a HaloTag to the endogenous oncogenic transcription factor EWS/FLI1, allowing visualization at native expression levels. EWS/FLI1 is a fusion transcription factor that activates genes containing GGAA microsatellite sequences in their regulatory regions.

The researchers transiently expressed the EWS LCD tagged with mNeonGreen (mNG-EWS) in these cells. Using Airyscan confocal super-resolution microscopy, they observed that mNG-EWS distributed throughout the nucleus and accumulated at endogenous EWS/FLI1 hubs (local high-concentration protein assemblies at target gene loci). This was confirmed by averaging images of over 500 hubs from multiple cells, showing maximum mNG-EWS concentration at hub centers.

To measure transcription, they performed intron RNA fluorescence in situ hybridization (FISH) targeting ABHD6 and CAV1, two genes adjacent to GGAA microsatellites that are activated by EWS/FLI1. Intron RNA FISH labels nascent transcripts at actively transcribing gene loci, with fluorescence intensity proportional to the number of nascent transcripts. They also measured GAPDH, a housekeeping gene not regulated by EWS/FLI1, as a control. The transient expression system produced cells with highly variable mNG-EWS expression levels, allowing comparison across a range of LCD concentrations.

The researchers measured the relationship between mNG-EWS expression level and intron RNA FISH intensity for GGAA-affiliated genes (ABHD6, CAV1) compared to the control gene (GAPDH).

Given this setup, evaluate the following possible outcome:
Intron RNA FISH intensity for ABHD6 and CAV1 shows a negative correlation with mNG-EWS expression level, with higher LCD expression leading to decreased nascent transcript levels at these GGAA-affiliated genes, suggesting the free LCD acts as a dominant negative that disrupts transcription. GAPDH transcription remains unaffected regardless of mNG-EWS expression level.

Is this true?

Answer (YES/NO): YES